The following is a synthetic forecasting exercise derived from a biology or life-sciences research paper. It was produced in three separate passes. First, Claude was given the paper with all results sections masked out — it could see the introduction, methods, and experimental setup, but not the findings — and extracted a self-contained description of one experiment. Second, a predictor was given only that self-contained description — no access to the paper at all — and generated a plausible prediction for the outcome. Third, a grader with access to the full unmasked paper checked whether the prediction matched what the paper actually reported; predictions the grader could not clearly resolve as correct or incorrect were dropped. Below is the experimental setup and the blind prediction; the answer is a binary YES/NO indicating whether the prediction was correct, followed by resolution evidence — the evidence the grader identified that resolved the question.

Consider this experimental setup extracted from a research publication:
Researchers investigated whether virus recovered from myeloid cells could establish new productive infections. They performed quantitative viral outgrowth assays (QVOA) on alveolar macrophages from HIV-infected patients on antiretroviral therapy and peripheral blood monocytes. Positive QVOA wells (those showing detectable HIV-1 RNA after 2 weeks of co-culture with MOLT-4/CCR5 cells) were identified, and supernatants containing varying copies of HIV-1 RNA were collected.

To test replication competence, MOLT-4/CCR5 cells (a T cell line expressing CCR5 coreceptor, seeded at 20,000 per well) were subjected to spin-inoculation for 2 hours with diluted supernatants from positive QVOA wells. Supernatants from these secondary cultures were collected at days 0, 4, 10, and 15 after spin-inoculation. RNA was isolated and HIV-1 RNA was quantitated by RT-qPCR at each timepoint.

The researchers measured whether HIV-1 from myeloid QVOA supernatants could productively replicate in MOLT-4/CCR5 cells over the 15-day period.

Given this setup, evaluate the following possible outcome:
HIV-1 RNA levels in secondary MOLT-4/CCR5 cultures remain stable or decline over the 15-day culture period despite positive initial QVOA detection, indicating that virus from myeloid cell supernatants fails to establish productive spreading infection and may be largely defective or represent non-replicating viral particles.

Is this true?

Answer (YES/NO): NO